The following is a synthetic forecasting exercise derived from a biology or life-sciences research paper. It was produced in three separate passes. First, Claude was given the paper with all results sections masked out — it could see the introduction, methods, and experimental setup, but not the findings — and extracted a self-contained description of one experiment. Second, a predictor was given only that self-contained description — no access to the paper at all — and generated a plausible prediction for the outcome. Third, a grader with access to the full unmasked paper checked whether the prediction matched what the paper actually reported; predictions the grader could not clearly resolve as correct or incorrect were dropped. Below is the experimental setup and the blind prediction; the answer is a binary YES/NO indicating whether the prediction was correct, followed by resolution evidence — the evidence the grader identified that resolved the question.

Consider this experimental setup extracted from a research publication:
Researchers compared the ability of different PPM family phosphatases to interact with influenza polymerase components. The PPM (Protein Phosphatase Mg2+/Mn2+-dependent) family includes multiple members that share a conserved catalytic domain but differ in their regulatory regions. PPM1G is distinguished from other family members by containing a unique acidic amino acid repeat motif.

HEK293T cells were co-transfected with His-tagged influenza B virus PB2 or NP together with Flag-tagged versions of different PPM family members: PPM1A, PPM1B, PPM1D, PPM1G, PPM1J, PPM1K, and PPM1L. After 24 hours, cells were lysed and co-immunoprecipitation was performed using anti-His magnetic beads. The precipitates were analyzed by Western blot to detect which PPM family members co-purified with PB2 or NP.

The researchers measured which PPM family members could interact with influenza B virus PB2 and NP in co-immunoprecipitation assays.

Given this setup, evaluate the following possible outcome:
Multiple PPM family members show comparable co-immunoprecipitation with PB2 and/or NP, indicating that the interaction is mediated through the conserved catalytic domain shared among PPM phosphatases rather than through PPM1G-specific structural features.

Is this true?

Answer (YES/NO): NO